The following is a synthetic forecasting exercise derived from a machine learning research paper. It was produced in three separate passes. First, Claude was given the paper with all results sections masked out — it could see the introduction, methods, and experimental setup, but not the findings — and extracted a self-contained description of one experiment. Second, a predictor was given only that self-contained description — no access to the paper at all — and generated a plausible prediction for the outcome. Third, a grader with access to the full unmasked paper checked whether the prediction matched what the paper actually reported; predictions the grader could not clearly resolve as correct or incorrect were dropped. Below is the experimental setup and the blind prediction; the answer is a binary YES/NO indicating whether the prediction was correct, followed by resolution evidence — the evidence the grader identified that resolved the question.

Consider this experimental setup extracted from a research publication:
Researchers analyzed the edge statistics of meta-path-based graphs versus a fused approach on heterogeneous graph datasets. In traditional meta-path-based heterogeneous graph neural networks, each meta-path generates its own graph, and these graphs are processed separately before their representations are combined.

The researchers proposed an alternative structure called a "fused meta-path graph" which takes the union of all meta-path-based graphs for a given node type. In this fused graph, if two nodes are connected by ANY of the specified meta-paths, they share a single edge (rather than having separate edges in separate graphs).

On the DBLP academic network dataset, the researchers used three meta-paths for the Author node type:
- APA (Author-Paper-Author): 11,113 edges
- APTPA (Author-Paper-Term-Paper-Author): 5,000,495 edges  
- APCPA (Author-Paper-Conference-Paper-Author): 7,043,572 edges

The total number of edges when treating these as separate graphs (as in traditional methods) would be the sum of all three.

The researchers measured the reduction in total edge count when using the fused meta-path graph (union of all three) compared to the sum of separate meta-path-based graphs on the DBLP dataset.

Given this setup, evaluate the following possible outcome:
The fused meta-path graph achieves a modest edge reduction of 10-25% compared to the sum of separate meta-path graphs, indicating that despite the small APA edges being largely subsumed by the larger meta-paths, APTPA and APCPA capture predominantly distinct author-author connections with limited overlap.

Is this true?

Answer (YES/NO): NO